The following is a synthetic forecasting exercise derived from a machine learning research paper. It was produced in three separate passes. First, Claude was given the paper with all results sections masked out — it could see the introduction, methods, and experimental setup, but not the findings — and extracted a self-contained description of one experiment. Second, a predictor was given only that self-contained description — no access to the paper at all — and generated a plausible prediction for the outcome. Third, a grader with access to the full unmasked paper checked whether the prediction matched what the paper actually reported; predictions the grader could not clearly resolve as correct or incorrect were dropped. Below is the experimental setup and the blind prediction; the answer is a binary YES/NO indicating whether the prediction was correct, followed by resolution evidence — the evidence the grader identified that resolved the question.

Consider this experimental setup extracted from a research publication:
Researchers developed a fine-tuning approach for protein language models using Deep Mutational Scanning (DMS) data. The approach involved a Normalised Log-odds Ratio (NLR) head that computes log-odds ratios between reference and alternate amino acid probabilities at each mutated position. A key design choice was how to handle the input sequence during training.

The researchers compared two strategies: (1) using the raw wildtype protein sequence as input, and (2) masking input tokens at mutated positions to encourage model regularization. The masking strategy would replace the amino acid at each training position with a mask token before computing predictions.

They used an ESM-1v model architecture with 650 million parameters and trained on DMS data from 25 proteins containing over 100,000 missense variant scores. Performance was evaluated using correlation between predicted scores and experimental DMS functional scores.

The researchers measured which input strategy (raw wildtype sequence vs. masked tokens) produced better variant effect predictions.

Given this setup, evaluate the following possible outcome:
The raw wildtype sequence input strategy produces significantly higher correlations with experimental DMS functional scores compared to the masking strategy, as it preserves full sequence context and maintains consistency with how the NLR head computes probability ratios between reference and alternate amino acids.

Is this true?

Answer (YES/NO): YES